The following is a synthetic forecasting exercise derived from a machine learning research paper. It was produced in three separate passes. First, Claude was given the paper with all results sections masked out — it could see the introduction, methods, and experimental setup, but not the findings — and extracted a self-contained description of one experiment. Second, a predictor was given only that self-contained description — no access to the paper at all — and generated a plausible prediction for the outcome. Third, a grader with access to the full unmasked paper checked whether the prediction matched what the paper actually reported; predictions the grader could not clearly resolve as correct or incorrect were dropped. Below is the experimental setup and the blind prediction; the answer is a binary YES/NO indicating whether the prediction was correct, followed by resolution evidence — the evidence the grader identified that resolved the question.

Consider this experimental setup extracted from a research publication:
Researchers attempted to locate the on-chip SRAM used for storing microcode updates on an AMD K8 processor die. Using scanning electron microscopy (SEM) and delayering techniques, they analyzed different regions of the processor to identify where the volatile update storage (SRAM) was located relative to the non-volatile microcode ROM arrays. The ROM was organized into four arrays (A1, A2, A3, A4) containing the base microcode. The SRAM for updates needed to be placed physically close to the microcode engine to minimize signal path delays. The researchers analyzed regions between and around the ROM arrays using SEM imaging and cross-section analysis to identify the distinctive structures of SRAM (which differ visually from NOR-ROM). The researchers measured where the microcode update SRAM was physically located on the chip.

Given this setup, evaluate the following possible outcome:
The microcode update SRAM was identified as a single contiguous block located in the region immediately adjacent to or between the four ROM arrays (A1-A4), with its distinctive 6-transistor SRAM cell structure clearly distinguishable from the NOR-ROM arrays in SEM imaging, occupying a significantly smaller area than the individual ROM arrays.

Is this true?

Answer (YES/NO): NO